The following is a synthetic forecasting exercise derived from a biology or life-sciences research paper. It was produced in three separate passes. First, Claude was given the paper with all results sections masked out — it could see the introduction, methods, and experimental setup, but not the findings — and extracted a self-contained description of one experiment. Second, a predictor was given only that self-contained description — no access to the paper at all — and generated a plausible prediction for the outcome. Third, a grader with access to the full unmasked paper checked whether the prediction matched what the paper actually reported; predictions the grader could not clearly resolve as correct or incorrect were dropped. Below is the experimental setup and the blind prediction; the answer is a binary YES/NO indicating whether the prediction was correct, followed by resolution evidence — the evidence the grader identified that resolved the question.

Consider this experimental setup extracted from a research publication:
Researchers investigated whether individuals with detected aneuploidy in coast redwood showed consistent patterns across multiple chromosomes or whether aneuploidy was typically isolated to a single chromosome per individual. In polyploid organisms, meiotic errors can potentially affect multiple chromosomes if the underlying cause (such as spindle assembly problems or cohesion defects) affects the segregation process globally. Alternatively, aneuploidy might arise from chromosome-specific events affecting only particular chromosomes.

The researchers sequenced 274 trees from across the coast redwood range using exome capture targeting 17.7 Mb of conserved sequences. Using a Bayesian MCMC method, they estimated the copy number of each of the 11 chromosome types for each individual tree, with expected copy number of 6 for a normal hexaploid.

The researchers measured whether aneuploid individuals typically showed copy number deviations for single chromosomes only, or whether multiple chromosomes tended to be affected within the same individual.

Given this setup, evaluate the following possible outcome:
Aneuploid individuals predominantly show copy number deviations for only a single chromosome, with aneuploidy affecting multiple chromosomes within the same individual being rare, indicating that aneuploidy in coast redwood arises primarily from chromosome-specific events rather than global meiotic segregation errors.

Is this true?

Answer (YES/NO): YES